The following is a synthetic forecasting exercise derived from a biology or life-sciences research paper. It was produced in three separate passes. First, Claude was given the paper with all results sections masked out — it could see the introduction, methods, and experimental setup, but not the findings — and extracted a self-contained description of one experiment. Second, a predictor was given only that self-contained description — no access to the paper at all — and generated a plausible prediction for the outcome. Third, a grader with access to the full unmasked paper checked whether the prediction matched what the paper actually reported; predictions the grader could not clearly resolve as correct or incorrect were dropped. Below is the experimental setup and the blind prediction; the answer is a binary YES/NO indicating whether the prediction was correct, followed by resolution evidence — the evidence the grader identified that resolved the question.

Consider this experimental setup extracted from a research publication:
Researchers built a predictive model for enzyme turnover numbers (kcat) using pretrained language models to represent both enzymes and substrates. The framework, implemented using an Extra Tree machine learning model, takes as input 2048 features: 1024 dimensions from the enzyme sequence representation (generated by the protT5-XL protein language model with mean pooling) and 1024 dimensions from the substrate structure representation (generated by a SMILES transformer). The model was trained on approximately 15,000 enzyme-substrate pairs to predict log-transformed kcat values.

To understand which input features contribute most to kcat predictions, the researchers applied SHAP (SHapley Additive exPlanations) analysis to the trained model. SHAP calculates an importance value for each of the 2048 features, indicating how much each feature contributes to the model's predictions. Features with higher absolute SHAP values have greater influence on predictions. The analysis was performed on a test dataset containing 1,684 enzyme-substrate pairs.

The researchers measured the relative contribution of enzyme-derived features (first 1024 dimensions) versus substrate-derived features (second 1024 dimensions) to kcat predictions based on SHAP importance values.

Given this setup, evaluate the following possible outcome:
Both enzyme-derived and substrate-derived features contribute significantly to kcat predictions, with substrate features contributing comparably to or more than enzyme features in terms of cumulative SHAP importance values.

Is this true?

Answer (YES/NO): NO